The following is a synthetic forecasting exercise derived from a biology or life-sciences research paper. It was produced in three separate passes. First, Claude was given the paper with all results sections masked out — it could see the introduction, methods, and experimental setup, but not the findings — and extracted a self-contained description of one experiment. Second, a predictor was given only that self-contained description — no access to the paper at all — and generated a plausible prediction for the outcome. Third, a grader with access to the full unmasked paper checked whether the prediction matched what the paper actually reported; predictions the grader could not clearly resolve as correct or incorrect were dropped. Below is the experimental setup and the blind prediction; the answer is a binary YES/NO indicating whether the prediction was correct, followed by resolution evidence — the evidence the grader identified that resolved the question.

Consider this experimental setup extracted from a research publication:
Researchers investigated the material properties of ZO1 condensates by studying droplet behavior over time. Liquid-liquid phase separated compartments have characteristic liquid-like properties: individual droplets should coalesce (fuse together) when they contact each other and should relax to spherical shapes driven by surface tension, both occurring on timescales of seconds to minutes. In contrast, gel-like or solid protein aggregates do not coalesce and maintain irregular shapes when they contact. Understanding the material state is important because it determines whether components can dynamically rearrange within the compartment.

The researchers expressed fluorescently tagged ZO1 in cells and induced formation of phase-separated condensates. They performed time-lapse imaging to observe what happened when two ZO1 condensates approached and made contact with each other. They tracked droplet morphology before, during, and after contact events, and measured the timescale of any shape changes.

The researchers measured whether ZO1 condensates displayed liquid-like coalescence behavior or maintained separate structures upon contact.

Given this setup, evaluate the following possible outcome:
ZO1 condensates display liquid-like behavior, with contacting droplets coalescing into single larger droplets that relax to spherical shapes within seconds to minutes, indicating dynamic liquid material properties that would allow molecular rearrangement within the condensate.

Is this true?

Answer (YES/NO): YES